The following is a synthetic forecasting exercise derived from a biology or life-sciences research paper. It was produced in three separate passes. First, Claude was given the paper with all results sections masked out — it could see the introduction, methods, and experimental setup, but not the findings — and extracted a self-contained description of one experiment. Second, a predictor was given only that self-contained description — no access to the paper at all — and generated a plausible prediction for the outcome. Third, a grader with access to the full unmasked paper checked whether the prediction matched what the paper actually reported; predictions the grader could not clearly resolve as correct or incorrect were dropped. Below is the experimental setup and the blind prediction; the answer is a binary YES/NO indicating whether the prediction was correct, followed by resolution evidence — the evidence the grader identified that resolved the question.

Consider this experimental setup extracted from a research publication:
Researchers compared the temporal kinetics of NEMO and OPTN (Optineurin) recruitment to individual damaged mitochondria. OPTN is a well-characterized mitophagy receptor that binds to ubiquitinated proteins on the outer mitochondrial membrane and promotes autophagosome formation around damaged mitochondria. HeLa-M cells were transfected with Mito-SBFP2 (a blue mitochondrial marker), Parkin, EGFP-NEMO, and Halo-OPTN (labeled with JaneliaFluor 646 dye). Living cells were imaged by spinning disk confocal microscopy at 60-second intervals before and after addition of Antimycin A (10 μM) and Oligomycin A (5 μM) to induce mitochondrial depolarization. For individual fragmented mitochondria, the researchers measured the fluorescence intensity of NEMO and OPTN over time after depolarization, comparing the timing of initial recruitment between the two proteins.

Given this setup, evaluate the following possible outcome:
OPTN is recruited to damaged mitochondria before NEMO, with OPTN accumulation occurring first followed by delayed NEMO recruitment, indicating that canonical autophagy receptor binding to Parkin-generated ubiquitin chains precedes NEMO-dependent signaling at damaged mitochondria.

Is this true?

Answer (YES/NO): NO